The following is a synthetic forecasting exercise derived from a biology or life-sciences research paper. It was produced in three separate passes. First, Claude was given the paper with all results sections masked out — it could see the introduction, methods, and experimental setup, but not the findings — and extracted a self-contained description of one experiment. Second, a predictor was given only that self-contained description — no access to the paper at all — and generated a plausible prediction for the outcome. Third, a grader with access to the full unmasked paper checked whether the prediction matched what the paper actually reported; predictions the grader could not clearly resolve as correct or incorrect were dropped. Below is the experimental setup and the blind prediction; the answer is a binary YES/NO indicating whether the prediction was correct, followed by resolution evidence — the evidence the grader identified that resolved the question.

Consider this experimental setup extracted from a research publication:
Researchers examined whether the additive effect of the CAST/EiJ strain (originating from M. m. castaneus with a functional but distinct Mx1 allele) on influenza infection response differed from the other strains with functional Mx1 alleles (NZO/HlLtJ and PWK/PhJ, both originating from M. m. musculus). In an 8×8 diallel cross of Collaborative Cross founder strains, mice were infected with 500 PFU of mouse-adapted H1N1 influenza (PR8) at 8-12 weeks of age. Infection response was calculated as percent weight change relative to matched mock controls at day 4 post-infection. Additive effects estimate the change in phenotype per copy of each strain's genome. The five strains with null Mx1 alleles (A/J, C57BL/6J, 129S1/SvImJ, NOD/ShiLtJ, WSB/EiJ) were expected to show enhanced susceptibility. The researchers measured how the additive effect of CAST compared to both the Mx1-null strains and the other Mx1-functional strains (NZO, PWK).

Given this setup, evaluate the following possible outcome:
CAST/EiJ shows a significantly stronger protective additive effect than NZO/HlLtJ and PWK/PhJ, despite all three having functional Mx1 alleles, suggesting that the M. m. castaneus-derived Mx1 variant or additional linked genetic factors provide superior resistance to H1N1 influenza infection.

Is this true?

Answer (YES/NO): NO